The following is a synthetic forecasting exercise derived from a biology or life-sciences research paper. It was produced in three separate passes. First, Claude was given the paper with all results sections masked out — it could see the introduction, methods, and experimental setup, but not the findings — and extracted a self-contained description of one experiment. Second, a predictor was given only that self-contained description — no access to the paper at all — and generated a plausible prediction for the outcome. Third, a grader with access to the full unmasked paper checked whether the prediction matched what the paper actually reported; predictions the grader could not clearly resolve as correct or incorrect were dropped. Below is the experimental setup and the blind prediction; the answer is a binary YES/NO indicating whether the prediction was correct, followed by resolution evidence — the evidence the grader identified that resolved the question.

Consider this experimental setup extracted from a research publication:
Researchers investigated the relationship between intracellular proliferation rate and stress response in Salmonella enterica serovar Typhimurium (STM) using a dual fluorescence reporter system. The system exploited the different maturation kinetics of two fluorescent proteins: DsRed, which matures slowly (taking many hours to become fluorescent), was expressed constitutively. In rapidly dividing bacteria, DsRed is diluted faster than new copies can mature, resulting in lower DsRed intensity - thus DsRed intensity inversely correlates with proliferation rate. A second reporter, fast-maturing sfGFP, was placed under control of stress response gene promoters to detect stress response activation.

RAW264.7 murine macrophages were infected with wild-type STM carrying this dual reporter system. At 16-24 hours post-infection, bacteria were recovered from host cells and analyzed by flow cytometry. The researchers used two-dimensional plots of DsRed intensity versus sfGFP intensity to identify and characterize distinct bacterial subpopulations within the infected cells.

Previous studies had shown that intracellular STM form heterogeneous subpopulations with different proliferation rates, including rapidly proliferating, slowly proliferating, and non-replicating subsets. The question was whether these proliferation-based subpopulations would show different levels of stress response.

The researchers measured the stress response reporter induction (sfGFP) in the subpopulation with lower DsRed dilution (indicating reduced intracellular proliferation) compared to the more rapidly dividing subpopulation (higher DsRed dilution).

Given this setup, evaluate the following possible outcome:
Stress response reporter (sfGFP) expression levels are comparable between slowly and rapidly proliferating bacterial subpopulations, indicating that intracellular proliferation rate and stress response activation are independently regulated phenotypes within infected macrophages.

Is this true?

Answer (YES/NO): NO